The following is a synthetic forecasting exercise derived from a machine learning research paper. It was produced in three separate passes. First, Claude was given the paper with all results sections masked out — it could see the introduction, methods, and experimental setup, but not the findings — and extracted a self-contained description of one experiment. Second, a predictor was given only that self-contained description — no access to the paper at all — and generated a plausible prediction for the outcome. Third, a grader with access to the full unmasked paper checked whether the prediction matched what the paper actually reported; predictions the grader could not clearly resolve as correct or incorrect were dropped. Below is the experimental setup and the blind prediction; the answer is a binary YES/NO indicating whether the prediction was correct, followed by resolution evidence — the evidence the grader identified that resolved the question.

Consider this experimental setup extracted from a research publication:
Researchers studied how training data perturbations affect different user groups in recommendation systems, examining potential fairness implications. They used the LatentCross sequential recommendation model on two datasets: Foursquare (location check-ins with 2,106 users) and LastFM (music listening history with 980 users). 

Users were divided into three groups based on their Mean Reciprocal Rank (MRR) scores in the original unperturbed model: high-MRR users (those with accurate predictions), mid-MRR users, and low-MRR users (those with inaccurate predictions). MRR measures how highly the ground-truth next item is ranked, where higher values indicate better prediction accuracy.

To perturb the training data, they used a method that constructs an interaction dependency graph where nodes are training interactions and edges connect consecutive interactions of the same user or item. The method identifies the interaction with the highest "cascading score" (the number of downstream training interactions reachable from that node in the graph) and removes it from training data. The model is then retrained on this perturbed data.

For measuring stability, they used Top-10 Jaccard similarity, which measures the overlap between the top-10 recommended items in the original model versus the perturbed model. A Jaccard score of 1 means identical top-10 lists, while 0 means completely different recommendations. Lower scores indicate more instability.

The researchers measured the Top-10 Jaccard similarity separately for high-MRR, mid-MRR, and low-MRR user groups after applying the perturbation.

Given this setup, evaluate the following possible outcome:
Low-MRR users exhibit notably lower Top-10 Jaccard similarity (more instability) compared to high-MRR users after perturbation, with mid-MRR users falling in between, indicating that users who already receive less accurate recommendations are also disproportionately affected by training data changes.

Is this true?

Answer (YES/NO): YES